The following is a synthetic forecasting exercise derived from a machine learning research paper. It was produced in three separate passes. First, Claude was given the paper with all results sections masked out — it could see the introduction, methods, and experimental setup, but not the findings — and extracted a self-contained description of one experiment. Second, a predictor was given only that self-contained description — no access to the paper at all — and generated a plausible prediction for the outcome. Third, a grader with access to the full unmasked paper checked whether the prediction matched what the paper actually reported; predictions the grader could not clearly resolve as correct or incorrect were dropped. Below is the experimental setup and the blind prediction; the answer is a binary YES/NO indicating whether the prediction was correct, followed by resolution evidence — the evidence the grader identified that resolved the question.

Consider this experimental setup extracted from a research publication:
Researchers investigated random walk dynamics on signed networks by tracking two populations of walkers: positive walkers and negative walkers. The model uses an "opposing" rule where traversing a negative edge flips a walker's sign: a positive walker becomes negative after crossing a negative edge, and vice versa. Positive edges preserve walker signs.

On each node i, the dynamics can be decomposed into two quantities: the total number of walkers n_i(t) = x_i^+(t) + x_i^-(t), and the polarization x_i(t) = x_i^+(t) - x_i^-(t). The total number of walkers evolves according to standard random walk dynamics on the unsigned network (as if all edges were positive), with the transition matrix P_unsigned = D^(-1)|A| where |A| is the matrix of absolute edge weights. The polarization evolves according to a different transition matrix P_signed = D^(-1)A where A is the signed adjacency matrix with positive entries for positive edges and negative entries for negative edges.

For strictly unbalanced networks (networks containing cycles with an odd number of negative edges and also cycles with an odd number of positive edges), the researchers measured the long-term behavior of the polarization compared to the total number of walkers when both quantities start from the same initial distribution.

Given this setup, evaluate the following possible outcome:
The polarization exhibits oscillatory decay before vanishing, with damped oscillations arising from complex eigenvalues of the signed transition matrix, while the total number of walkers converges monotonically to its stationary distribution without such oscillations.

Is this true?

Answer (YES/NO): NO